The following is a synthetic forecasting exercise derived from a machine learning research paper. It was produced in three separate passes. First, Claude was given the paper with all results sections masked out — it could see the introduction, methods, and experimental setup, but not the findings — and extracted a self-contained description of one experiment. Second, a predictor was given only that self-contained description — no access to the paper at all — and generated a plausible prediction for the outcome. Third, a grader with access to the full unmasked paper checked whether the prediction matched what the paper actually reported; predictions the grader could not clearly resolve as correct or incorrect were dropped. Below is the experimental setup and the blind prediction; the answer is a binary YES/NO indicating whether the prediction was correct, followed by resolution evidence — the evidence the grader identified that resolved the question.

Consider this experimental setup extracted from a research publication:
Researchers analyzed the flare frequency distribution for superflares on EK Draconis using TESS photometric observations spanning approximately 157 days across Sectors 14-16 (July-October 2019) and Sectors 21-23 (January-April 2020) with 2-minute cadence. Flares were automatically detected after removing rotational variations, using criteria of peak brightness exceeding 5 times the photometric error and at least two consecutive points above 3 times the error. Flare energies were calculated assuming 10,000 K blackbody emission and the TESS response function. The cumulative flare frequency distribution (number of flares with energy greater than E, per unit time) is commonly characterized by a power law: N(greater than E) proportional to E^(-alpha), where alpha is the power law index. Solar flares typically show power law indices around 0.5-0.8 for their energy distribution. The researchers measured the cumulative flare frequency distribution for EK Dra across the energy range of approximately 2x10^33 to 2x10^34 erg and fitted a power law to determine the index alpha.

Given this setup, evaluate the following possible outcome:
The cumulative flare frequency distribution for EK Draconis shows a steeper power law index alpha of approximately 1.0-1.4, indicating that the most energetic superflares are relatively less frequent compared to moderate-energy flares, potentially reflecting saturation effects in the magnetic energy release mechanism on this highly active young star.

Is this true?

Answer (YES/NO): NO